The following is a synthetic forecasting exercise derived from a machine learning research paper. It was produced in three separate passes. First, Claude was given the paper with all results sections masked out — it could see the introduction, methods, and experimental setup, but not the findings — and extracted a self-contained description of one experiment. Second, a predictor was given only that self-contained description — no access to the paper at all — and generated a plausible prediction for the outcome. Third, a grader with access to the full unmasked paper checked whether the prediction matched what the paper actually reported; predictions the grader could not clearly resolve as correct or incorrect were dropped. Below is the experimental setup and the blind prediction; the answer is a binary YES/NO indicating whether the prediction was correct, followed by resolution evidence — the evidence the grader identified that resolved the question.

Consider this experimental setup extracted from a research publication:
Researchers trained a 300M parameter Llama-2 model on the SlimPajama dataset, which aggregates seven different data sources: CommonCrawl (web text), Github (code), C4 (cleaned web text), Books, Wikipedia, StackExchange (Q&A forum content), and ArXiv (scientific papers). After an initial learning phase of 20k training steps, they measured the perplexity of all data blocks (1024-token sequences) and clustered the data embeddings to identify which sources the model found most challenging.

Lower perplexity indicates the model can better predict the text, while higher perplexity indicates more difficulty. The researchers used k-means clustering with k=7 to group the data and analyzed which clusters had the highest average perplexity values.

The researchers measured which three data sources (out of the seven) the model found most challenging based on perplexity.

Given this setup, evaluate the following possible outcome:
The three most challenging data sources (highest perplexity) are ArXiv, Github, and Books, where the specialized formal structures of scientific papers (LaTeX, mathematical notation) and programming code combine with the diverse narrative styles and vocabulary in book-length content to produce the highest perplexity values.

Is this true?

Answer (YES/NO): NO